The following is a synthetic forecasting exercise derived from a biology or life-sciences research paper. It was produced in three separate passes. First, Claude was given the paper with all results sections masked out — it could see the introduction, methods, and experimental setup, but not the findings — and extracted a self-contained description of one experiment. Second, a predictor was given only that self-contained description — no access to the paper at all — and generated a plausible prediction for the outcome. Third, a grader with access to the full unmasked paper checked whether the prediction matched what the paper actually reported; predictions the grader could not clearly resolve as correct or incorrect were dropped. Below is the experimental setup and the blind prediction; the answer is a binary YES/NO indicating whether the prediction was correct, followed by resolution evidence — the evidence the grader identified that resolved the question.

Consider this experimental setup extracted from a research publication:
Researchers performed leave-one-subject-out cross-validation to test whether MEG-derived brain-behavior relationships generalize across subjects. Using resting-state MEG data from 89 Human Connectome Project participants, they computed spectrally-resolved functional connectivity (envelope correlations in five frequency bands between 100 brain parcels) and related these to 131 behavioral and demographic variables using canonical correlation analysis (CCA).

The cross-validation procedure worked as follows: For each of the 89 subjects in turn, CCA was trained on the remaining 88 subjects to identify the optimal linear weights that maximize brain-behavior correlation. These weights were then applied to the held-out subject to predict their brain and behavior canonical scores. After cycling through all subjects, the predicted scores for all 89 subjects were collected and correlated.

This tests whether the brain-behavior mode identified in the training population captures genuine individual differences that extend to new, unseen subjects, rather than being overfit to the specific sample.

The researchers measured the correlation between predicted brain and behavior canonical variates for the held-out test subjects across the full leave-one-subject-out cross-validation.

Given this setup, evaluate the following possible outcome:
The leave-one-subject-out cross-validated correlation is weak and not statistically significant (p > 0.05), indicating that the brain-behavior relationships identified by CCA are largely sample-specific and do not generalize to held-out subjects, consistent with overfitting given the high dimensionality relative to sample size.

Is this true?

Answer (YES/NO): NO